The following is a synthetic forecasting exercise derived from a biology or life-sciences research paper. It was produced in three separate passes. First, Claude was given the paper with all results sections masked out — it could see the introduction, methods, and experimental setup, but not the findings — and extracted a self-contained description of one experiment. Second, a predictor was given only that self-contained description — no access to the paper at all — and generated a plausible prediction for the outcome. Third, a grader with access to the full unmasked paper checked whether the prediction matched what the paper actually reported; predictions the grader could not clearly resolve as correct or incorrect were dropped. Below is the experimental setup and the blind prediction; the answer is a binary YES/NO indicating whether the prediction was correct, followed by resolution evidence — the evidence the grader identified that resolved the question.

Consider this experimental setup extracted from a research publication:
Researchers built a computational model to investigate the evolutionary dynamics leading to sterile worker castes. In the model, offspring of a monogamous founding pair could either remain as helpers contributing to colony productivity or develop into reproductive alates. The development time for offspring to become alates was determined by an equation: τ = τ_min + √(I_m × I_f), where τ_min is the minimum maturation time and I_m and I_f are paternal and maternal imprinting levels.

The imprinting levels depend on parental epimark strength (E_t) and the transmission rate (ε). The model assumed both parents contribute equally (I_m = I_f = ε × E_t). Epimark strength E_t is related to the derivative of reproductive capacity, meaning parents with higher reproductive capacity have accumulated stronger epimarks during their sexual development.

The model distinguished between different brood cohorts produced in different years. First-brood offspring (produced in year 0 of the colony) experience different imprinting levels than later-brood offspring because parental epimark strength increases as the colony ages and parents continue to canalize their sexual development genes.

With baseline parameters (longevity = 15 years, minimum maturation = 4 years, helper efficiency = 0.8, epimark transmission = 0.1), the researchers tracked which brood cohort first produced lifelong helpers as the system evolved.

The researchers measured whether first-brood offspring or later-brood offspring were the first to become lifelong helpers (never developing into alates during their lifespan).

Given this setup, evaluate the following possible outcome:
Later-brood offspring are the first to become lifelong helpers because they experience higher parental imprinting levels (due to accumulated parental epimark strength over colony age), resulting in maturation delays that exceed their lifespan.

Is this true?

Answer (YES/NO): NO